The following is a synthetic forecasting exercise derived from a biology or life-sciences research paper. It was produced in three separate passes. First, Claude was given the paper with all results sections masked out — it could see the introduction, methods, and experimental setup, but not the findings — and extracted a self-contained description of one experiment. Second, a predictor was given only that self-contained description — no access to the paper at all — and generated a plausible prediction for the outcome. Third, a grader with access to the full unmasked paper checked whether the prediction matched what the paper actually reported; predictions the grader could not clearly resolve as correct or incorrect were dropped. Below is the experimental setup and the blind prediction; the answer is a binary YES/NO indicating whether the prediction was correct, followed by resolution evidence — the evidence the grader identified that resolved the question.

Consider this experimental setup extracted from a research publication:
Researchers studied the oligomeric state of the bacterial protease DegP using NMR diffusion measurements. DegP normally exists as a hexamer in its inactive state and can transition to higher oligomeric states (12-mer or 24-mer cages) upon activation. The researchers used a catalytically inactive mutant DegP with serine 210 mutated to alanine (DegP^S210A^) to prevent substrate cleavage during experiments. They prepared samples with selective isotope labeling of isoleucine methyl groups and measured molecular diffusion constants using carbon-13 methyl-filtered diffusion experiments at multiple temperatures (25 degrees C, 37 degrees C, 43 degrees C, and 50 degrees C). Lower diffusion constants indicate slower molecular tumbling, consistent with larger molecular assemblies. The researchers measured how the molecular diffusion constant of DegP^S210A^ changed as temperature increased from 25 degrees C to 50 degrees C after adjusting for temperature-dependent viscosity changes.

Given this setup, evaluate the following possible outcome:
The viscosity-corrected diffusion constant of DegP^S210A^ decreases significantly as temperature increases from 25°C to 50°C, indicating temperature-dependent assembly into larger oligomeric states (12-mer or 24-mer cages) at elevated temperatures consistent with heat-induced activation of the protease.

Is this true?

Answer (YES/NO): NO